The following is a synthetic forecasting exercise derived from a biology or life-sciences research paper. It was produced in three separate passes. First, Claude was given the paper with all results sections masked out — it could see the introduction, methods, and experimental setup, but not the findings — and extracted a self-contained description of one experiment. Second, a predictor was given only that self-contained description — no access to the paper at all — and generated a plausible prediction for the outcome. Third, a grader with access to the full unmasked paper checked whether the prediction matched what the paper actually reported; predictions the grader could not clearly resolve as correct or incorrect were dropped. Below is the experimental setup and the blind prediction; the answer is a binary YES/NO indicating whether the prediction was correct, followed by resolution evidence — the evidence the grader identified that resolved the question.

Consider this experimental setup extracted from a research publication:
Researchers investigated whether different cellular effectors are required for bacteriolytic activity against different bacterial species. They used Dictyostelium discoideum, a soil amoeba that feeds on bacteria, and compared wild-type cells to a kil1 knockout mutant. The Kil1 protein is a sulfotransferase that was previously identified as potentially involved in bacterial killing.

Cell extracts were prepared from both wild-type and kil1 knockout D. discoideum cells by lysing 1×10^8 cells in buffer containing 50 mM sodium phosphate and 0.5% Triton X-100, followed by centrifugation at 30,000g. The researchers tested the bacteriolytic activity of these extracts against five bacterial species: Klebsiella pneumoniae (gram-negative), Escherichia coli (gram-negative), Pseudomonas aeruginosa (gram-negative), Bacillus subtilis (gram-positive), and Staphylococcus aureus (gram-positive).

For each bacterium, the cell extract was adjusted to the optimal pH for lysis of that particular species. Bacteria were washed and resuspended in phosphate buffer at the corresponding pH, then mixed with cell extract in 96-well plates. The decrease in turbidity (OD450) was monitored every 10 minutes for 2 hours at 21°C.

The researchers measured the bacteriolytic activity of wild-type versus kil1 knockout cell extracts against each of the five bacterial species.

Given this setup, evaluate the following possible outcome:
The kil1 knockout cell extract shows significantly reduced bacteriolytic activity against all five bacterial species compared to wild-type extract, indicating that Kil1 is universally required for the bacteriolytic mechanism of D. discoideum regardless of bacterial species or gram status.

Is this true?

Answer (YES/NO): NO